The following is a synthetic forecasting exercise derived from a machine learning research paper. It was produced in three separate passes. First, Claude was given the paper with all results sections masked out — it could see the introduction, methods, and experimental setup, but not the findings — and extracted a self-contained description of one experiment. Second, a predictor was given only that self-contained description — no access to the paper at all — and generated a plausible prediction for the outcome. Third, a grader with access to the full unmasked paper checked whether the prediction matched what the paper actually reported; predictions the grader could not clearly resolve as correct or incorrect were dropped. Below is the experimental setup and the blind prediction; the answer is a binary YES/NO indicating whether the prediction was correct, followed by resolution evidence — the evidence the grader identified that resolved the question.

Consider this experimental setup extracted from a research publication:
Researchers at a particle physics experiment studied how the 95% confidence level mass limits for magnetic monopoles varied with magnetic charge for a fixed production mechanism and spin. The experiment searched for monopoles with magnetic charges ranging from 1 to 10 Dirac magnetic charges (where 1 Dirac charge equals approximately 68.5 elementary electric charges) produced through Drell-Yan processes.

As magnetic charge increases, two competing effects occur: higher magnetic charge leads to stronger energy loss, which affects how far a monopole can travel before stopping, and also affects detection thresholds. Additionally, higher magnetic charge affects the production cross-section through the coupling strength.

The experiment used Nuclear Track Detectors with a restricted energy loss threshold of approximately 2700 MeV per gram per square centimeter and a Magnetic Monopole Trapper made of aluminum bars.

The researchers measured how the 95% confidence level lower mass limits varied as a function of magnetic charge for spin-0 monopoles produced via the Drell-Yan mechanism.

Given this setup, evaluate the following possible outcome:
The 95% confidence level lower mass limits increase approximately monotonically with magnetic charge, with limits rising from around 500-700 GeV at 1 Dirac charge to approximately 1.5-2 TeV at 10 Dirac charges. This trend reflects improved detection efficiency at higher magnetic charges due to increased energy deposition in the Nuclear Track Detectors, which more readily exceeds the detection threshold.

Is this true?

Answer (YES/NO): NO